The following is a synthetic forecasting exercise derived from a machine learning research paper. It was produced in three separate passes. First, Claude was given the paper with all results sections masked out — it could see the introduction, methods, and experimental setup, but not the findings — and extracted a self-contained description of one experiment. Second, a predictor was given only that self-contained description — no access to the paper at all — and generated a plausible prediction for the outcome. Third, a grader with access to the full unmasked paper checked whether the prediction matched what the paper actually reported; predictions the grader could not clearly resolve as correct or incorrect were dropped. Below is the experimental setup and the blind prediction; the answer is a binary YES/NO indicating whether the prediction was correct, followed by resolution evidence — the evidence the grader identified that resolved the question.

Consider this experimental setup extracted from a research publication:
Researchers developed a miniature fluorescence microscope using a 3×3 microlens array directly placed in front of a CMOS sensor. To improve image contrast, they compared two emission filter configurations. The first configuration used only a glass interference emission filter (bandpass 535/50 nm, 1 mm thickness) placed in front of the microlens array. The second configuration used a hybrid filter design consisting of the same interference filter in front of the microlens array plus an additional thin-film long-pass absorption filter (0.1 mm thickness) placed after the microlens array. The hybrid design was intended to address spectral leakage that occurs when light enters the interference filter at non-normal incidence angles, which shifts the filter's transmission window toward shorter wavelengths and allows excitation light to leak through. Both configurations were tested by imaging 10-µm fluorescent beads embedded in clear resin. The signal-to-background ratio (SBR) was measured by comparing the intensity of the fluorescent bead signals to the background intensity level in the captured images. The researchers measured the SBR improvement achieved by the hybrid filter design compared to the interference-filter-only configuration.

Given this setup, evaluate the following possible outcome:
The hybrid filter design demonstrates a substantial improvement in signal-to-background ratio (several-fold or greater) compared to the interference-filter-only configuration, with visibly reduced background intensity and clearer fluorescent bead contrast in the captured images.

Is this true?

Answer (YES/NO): YES